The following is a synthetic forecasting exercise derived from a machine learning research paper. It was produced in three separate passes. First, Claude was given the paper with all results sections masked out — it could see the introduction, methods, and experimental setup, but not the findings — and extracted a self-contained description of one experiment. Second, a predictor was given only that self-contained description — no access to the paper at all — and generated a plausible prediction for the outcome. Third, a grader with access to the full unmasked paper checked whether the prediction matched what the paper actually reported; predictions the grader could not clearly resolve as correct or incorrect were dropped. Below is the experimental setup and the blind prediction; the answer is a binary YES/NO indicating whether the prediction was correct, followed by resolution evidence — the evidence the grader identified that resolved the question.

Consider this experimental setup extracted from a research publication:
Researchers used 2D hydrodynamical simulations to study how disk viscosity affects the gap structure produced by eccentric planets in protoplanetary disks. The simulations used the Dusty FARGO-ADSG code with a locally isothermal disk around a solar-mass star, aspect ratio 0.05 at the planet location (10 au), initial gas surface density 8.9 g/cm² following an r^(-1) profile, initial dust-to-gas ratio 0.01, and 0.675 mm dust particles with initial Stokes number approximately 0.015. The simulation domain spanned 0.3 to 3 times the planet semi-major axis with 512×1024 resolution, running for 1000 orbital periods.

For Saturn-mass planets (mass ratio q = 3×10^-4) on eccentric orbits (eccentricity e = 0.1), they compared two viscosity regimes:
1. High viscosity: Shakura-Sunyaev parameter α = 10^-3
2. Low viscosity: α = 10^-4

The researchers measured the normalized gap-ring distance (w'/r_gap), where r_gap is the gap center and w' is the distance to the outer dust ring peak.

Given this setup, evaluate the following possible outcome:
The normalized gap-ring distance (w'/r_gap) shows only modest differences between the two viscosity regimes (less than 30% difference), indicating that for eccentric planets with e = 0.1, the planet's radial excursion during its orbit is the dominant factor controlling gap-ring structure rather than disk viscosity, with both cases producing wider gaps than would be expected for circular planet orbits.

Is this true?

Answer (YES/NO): YES